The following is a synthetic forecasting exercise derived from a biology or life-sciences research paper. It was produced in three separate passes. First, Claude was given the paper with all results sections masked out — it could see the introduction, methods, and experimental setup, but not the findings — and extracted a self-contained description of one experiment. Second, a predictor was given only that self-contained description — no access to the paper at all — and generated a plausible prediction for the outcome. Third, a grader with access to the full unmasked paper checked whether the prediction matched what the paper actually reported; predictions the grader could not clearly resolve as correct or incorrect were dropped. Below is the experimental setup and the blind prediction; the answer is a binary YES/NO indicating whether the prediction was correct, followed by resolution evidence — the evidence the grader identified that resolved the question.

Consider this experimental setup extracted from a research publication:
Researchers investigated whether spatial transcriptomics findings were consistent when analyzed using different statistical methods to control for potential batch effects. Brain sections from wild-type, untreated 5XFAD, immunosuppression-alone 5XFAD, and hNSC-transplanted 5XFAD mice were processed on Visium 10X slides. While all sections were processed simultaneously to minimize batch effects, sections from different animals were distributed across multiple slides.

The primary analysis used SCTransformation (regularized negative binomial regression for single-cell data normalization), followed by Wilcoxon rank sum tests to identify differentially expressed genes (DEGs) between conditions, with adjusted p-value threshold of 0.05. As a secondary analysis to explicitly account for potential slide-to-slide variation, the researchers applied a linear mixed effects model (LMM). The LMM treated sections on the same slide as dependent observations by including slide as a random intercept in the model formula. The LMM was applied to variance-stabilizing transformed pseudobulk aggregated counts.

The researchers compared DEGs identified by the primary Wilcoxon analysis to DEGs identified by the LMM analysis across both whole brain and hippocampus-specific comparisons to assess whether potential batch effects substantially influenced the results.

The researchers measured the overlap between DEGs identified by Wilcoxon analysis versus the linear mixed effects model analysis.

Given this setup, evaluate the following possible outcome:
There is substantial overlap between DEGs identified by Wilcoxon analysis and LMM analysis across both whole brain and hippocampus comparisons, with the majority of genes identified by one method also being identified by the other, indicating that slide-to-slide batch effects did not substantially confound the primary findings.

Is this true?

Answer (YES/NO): YES